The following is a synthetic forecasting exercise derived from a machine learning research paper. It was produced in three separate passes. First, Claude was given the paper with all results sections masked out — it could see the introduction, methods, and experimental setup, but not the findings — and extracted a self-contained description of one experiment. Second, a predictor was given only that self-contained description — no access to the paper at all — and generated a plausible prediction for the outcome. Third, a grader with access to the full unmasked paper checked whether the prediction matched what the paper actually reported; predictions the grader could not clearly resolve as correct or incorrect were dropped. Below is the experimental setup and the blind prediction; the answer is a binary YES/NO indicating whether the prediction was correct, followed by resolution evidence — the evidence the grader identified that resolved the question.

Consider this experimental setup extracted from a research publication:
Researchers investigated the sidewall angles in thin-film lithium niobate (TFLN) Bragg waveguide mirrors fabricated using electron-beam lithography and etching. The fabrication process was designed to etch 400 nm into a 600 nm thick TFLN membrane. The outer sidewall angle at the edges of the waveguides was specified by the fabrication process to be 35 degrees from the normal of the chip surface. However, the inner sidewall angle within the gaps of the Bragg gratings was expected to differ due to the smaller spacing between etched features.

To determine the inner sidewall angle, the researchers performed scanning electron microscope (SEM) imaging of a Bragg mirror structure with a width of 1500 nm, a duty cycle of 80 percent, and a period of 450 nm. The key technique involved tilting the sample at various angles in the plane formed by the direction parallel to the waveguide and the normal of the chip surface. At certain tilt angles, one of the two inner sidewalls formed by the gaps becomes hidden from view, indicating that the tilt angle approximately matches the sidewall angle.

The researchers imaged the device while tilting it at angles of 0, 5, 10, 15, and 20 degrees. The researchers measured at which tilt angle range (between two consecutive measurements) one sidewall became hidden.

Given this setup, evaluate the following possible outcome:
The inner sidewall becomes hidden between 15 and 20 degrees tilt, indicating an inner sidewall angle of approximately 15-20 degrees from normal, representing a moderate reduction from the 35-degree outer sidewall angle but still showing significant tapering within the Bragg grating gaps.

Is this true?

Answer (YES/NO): YES